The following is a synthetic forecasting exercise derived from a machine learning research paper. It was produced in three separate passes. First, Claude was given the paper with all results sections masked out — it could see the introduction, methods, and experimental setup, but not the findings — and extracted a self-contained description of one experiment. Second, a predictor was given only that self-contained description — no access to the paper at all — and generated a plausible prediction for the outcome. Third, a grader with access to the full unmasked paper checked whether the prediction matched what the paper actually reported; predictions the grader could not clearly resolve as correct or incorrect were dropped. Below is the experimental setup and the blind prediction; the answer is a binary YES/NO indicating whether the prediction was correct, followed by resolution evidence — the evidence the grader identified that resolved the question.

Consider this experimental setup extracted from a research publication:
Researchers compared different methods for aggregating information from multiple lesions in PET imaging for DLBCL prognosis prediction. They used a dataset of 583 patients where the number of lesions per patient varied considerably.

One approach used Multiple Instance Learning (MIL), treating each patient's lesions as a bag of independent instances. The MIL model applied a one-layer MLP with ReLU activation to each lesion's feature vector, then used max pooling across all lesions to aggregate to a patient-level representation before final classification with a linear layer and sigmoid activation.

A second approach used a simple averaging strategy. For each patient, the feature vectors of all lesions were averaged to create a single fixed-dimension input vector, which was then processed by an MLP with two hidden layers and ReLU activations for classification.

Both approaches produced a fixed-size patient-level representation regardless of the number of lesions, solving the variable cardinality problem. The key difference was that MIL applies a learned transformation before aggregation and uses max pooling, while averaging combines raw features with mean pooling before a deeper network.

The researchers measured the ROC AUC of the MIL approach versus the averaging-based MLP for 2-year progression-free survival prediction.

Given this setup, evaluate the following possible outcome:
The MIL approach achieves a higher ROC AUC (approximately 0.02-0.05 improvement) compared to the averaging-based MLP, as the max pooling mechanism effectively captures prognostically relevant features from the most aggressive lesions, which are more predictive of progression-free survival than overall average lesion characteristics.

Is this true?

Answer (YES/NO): NO